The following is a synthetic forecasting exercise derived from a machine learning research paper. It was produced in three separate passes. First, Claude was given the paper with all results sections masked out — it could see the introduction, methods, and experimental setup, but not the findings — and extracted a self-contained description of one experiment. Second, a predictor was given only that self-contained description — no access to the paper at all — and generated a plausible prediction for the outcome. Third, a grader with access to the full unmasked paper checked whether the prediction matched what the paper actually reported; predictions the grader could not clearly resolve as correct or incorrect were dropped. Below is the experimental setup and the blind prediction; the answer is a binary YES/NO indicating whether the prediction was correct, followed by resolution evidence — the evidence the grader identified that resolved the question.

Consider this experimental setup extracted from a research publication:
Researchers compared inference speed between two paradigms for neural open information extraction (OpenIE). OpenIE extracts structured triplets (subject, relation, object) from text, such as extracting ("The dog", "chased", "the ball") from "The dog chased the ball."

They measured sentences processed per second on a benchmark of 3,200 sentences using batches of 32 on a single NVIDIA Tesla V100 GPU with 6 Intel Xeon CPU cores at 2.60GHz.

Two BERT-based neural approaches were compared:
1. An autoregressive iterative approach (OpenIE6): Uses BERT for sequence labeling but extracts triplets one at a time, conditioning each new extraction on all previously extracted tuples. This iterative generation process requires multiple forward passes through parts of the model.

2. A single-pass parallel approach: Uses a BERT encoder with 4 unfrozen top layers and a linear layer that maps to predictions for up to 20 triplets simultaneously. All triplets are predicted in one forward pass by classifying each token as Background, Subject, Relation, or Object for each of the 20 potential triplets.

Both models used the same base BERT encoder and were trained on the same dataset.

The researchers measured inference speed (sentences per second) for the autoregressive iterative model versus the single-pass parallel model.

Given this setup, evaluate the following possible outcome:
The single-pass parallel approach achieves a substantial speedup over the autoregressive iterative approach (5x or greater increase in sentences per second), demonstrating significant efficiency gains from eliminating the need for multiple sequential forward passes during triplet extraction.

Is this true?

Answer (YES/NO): YES